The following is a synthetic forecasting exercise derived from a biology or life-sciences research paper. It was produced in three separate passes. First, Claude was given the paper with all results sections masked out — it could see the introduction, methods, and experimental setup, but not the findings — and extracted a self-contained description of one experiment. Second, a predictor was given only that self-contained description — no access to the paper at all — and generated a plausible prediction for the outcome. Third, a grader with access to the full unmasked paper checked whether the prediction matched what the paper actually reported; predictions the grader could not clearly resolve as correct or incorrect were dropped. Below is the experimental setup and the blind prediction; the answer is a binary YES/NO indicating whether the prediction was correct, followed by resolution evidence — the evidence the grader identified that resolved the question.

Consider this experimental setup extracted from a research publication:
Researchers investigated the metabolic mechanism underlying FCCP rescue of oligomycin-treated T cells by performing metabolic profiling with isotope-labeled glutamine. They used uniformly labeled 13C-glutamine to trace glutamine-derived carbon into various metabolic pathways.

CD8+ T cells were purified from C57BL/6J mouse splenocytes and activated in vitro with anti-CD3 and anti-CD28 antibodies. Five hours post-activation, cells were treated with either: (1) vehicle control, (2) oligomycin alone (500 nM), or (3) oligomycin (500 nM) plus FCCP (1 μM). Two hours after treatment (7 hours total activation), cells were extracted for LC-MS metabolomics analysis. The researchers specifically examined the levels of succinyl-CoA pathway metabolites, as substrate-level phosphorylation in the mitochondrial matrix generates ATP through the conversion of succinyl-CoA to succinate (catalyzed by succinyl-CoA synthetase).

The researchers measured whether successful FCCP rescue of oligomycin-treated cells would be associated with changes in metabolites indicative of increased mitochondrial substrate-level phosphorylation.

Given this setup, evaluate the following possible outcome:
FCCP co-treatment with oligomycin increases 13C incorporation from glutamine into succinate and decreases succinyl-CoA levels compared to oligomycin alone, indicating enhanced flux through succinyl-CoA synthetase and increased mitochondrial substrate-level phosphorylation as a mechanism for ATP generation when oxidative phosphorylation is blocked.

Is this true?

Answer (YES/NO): NO